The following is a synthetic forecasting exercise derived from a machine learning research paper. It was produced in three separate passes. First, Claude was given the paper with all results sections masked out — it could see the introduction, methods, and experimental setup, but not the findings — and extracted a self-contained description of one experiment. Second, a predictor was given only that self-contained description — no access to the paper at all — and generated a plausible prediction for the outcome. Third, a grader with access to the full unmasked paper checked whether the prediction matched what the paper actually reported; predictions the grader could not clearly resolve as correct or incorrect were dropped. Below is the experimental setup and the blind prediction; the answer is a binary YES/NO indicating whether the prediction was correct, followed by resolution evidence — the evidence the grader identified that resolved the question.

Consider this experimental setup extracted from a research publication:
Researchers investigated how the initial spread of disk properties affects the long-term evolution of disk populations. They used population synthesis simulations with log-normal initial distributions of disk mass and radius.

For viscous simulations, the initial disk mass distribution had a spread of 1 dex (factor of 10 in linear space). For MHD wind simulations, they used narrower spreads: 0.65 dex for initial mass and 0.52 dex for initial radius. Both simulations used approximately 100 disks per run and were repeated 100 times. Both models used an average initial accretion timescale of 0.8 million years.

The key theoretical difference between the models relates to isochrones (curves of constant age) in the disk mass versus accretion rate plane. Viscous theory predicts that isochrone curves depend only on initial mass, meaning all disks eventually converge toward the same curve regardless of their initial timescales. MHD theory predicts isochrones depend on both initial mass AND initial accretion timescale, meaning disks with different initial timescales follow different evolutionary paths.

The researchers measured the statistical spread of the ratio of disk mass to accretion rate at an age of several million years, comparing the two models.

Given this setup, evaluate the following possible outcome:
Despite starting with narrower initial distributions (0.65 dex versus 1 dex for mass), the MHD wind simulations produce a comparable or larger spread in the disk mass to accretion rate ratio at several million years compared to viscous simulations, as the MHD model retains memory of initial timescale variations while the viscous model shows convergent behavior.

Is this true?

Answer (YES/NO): YES